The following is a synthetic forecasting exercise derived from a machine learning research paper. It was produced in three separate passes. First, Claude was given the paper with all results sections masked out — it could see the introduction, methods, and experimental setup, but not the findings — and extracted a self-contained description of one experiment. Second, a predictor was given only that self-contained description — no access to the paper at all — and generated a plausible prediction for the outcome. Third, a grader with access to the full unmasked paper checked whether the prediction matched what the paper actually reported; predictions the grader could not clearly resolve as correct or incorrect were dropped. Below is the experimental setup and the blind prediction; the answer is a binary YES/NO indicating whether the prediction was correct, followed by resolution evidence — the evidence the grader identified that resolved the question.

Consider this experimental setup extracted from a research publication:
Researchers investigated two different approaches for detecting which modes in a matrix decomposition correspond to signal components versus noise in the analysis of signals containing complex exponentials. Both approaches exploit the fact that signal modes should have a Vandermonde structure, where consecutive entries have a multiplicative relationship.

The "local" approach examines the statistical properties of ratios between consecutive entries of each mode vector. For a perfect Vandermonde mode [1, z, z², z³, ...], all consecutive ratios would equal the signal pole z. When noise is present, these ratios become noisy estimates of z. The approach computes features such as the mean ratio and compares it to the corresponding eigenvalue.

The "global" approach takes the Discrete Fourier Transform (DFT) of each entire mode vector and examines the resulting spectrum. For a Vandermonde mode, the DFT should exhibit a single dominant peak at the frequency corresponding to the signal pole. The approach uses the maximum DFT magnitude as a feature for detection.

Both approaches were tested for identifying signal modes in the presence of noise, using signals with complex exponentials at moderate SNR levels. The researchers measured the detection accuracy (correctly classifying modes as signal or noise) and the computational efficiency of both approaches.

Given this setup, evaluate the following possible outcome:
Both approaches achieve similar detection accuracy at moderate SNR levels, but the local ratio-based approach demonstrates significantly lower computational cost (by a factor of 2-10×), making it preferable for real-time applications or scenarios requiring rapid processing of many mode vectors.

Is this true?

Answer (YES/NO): NO